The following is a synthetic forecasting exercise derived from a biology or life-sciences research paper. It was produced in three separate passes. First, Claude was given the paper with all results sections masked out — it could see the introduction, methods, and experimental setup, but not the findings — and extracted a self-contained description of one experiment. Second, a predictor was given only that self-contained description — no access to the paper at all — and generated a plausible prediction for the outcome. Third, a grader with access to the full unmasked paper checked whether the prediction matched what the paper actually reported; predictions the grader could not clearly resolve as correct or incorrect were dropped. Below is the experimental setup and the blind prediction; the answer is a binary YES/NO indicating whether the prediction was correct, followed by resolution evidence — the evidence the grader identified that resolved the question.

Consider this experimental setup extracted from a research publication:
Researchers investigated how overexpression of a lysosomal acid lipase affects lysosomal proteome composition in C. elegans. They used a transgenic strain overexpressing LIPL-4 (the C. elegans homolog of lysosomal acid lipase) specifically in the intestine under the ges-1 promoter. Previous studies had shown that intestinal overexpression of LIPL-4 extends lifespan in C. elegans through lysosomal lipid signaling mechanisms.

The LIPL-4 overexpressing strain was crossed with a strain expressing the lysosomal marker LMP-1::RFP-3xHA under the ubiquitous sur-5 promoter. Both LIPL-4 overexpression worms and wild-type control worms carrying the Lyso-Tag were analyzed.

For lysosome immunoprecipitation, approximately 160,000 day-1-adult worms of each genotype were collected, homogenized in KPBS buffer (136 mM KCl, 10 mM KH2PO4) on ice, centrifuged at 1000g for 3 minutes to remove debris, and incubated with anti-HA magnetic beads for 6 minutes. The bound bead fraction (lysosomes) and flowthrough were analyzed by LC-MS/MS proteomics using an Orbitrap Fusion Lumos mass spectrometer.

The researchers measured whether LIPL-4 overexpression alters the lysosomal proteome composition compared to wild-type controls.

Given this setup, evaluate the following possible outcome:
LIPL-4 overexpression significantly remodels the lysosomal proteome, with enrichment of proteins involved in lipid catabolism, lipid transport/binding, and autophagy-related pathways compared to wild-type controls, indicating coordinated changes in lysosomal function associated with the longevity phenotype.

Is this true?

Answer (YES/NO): NO